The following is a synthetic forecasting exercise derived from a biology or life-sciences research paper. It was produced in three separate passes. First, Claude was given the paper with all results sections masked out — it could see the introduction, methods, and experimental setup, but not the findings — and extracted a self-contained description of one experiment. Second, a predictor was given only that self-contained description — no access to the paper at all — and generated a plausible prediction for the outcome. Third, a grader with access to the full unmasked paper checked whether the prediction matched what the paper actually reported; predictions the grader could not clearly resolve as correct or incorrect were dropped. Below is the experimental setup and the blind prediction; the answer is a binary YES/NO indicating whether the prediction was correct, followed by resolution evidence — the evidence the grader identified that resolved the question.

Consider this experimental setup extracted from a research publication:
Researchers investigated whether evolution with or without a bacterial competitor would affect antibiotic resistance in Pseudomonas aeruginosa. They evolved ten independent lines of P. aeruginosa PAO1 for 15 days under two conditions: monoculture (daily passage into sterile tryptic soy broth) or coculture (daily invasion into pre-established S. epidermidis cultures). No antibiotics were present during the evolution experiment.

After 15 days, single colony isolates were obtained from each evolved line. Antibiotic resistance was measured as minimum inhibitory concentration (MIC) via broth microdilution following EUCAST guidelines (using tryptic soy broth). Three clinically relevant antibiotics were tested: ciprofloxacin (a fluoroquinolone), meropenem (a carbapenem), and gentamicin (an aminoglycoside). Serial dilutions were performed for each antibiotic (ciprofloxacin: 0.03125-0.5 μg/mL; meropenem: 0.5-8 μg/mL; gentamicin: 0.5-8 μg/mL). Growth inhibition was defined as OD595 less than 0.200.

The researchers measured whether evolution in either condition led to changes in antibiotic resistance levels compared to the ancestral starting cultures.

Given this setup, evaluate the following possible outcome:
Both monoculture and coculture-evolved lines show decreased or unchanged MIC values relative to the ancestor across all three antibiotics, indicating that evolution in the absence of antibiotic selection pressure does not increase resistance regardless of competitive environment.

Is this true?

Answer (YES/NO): YES